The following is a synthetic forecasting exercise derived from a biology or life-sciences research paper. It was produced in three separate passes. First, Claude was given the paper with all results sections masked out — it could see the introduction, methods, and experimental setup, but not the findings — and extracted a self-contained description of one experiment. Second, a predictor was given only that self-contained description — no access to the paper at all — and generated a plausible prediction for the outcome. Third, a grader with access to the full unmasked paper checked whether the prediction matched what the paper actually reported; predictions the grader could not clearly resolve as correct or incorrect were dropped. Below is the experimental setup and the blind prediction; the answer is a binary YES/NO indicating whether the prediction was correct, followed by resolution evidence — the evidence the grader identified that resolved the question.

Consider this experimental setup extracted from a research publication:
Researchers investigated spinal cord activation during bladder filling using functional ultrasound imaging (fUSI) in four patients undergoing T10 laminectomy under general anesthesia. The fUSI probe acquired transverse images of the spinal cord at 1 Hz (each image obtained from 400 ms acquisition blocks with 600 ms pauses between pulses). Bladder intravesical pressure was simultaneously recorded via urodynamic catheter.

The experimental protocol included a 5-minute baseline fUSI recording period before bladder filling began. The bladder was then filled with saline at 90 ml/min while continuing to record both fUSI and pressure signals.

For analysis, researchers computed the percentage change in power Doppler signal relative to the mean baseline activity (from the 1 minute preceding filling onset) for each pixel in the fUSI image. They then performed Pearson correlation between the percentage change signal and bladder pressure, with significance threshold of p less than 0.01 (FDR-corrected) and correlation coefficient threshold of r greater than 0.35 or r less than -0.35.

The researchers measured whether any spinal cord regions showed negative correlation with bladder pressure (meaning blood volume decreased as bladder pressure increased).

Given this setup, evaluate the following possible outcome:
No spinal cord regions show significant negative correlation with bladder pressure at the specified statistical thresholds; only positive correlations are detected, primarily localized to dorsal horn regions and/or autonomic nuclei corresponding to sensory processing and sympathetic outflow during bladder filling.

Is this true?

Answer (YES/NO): NO